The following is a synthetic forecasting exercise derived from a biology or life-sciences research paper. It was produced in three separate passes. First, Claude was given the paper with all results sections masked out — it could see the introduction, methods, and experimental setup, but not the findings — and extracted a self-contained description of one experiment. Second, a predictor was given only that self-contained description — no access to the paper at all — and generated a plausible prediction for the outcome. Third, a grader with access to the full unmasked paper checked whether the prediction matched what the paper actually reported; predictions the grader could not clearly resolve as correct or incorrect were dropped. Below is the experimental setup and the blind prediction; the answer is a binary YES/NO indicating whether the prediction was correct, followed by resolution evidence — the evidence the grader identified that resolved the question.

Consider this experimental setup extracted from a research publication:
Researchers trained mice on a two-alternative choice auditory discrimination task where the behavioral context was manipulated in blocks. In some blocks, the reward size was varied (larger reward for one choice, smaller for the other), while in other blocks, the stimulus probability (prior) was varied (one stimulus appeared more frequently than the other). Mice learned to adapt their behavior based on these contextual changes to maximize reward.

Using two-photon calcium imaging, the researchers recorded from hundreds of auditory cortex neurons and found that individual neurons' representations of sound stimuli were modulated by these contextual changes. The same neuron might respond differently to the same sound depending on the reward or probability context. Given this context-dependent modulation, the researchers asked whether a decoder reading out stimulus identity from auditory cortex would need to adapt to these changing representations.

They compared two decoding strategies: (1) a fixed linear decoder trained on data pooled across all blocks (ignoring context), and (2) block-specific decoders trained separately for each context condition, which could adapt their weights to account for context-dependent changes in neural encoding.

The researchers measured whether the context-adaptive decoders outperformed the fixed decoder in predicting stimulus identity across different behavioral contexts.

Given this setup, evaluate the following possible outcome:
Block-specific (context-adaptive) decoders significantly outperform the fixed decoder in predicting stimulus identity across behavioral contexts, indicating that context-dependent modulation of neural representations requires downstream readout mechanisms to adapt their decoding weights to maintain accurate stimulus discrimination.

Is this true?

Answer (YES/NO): NO